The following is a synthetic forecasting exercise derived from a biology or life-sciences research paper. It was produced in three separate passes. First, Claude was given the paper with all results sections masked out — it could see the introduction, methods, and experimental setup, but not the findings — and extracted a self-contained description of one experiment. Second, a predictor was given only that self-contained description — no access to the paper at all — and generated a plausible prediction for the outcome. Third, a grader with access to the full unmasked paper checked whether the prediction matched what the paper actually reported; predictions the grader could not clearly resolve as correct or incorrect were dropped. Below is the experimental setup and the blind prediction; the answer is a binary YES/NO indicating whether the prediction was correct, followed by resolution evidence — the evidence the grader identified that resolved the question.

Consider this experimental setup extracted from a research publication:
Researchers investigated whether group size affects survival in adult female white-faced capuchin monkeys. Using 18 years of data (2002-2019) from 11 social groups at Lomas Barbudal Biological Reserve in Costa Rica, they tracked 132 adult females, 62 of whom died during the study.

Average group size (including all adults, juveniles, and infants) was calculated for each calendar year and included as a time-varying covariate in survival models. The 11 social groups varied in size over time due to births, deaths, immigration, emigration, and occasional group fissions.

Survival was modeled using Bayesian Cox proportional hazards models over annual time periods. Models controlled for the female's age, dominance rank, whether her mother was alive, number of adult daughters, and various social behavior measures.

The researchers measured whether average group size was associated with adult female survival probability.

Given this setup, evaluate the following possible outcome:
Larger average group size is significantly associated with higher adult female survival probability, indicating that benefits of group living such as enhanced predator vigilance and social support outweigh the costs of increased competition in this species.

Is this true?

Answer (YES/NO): NO